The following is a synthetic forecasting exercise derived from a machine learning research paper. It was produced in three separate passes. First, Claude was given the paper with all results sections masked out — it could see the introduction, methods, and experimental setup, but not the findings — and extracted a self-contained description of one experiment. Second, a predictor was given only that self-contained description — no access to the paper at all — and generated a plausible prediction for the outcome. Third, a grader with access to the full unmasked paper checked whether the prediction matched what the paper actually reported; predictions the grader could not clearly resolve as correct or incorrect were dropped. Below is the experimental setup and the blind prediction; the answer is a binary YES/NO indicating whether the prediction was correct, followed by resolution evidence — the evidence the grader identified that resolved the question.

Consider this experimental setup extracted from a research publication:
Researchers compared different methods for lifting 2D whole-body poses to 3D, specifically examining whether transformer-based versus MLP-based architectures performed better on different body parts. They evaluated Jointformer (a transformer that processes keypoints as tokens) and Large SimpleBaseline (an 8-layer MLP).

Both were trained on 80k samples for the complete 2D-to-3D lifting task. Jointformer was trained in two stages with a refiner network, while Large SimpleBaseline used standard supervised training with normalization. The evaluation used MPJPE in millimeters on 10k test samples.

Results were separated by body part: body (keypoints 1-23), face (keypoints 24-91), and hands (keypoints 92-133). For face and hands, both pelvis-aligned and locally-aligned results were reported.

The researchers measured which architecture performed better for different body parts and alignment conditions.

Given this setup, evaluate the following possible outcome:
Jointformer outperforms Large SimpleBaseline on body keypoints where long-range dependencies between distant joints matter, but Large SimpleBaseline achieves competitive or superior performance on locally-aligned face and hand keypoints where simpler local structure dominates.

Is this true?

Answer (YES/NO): YES